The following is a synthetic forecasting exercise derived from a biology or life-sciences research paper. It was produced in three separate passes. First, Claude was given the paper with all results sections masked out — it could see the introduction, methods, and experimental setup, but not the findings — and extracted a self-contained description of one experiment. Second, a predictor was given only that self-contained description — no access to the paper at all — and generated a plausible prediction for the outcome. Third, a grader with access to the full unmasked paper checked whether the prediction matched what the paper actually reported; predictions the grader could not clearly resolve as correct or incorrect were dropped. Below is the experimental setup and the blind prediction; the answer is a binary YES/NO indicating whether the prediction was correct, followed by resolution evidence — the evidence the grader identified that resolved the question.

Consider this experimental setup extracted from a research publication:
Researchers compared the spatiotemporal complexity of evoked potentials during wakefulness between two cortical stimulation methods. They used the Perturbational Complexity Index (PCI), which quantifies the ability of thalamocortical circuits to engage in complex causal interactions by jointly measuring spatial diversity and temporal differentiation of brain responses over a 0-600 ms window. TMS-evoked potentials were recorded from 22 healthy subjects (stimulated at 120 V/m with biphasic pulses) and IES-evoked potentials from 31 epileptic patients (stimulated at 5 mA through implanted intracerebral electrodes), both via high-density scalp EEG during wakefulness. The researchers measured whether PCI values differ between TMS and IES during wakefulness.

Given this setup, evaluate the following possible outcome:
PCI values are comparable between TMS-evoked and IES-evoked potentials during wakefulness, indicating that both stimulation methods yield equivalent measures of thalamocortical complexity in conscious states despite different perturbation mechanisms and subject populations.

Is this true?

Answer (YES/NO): NO